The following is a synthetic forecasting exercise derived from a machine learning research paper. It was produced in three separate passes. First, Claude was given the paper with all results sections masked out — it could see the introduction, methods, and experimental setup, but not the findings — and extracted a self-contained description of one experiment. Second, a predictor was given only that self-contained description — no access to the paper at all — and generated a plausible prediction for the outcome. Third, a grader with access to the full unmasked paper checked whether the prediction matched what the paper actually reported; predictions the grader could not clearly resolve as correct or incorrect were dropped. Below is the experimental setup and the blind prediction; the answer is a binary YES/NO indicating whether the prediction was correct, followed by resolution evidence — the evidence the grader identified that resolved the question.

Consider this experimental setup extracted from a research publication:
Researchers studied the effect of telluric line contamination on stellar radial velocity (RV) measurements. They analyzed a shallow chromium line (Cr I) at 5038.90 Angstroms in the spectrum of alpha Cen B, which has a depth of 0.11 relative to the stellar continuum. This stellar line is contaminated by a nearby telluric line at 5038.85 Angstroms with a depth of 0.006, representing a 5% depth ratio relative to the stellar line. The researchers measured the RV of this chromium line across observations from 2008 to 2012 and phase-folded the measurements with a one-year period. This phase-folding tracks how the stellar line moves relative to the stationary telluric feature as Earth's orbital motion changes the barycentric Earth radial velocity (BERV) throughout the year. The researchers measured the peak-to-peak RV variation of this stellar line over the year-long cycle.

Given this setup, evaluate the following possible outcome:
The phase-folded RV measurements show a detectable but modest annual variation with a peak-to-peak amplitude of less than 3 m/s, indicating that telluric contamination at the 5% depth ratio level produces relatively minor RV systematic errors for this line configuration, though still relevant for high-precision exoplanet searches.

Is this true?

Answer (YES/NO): NO